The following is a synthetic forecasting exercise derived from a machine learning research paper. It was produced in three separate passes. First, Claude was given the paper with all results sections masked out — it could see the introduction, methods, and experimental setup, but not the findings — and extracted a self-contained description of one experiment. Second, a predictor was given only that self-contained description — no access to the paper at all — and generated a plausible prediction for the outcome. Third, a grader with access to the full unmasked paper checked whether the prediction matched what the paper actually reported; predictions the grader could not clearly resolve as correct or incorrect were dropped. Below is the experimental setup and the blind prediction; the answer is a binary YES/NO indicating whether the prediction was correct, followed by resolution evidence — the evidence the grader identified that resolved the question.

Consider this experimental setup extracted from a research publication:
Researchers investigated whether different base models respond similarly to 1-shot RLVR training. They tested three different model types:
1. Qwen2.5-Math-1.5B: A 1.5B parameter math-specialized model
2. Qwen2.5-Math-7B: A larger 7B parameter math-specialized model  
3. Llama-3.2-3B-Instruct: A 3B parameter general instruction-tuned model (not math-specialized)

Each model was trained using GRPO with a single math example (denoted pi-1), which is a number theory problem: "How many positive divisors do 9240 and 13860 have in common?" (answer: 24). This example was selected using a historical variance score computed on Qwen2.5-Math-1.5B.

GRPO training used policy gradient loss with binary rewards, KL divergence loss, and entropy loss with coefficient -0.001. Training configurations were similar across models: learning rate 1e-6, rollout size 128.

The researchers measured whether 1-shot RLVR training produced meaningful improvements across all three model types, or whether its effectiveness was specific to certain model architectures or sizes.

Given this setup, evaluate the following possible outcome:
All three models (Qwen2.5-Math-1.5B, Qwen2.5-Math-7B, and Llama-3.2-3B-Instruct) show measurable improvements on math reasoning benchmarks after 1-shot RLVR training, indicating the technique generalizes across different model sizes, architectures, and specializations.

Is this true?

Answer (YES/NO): YES